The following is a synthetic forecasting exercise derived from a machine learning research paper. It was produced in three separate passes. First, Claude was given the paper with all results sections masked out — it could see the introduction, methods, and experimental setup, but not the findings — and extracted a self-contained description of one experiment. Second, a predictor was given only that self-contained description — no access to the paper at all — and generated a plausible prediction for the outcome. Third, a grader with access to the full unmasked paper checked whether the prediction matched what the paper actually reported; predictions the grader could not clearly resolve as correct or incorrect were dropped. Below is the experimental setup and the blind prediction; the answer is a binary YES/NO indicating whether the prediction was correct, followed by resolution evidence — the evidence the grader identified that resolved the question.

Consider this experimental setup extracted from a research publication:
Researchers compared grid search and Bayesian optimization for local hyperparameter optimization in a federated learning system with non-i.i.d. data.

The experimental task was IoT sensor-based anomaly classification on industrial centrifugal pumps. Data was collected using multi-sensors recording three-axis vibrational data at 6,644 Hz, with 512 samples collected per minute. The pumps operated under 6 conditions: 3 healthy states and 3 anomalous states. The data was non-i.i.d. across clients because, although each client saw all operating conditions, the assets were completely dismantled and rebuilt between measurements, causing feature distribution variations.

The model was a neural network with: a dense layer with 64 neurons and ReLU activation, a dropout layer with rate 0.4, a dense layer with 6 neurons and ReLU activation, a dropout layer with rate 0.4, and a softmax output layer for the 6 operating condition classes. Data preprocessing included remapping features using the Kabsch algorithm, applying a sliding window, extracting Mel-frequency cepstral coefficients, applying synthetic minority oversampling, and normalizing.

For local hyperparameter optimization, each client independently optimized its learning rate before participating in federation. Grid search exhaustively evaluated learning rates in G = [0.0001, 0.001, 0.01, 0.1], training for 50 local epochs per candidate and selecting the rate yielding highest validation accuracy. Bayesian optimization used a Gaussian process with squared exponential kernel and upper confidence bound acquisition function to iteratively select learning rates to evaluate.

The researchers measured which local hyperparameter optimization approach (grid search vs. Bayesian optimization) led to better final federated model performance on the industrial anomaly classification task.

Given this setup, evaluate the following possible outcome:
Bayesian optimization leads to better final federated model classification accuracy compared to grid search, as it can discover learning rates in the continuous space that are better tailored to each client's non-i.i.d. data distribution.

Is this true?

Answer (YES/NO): NO